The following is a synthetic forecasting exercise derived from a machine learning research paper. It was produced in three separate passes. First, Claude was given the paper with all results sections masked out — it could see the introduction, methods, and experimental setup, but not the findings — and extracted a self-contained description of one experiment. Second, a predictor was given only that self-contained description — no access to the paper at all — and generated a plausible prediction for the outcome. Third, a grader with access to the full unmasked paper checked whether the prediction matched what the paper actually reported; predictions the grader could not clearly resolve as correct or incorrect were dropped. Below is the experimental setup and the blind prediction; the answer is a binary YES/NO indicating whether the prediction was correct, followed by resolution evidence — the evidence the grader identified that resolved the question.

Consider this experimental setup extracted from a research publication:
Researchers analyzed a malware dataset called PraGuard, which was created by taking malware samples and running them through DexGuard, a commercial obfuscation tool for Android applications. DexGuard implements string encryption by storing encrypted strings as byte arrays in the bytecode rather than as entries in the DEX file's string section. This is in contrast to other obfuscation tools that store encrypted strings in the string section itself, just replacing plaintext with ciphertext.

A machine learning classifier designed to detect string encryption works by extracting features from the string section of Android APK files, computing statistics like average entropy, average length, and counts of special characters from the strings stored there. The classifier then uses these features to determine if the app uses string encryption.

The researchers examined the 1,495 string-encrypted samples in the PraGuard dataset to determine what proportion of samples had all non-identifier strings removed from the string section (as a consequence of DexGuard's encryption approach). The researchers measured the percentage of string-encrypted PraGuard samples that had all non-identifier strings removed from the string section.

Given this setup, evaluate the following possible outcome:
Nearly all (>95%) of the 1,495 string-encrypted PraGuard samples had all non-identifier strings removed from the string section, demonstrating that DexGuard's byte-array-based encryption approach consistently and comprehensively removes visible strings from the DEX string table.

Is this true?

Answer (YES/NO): NO